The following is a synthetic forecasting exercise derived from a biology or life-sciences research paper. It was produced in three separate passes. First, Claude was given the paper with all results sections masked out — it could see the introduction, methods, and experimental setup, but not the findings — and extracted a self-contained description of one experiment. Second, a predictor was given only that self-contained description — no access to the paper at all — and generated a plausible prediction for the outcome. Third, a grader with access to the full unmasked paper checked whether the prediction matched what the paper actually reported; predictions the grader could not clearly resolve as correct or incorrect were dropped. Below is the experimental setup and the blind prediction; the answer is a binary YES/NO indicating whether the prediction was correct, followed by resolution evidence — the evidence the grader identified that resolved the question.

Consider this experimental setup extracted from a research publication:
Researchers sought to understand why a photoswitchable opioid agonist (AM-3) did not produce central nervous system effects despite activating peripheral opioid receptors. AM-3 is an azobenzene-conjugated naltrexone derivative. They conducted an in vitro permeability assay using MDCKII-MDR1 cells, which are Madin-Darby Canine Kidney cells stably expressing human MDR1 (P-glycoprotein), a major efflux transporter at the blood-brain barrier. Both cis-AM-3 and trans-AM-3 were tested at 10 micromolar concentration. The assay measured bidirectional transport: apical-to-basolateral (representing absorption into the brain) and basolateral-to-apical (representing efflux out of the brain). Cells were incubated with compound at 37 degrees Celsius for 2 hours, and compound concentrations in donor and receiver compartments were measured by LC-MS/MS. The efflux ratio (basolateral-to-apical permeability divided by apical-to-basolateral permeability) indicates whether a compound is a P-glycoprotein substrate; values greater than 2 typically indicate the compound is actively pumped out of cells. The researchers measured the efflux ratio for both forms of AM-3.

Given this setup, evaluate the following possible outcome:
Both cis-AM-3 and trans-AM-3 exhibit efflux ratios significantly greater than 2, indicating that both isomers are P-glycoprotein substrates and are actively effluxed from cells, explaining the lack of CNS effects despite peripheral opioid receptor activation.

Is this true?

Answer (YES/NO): YES